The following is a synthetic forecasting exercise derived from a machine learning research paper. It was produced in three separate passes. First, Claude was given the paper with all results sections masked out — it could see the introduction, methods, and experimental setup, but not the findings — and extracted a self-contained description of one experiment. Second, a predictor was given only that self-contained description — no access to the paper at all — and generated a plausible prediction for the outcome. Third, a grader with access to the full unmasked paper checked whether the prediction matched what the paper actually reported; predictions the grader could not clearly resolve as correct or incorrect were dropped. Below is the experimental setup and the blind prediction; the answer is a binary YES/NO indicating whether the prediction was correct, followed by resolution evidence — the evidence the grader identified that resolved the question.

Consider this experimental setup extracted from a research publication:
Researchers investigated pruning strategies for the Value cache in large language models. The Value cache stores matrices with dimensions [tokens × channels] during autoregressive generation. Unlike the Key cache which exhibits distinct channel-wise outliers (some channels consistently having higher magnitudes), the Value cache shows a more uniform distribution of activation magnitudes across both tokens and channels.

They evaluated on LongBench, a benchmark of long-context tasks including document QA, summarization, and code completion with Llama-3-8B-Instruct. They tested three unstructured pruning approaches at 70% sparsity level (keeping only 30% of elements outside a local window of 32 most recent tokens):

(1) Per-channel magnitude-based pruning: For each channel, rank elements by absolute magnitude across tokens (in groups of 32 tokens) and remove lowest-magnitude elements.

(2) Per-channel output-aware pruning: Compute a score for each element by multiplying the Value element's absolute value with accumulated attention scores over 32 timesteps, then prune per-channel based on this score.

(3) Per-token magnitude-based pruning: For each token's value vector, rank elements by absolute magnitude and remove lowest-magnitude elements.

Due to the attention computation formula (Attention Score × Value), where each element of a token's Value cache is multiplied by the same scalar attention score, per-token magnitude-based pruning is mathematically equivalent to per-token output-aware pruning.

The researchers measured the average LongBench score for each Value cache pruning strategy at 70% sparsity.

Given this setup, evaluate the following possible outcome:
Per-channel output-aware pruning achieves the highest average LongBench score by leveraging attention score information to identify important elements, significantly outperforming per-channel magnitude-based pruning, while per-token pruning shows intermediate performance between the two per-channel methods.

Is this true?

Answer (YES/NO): NO